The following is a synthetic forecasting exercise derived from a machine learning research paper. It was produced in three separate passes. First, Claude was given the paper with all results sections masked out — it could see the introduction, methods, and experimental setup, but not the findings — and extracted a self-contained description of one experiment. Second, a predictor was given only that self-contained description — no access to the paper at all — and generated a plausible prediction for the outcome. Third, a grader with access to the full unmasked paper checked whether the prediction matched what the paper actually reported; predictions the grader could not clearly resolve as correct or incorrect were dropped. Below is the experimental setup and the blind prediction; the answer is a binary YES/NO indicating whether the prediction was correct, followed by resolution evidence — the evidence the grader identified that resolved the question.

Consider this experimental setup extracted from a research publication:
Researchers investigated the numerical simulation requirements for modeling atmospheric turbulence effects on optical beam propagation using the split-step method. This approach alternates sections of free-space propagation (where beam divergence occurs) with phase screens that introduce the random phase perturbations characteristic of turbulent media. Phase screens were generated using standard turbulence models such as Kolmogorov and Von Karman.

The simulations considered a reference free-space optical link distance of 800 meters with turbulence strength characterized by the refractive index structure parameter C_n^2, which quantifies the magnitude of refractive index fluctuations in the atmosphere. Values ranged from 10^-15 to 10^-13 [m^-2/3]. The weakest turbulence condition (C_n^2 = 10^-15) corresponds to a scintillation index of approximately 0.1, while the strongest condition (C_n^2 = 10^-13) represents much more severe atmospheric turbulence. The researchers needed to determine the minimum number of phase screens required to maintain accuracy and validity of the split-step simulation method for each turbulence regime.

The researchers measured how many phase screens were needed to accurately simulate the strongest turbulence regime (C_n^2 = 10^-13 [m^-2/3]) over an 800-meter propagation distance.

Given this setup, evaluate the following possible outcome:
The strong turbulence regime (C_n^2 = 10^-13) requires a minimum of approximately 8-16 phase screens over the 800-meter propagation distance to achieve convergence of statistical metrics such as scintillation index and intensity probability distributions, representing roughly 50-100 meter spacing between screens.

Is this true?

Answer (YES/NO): NO